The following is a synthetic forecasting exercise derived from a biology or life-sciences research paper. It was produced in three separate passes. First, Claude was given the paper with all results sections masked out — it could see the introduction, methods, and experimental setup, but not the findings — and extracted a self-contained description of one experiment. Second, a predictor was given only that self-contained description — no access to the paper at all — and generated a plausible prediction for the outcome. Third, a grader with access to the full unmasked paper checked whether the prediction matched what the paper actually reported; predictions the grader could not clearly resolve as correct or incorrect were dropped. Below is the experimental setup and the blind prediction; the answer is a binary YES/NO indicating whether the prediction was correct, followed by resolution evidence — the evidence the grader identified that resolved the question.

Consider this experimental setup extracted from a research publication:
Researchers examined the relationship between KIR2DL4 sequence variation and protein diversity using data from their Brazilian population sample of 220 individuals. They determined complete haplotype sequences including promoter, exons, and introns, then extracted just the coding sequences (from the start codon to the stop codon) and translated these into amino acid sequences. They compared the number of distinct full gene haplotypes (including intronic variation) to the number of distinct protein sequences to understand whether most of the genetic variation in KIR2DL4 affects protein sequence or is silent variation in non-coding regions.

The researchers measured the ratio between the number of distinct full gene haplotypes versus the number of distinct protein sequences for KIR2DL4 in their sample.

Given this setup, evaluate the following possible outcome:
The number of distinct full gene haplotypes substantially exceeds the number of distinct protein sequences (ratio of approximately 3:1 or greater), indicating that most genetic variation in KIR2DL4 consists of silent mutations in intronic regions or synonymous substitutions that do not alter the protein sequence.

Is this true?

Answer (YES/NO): YES